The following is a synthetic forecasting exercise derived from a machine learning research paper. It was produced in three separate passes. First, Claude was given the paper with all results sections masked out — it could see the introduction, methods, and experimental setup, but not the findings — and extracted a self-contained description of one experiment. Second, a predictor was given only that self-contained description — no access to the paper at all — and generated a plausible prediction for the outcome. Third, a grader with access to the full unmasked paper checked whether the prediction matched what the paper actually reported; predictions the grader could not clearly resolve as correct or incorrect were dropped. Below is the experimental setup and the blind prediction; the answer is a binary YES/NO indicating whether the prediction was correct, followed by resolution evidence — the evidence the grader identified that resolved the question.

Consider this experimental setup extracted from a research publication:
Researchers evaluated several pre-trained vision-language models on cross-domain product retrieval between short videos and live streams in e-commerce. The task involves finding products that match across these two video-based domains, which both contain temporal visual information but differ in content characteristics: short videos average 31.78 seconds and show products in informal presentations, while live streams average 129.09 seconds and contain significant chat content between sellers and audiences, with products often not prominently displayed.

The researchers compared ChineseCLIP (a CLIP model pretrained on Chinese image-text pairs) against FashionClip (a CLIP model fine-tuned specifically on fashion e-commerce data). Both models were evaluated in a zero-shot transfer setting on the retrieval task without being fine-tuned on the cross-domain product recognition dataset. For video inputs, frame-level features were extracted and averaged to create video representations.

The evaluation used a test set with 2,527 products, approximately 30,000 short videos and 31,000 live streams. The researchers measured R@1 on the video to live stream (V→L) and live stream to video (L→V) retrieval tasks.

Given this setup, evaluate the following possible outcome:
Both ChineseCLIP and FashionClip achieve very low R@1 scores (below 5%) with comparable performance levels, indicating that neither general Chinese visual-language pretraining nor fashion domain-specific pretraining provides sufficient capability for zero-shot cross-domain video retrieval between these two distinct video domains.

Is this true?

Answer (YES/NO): NO